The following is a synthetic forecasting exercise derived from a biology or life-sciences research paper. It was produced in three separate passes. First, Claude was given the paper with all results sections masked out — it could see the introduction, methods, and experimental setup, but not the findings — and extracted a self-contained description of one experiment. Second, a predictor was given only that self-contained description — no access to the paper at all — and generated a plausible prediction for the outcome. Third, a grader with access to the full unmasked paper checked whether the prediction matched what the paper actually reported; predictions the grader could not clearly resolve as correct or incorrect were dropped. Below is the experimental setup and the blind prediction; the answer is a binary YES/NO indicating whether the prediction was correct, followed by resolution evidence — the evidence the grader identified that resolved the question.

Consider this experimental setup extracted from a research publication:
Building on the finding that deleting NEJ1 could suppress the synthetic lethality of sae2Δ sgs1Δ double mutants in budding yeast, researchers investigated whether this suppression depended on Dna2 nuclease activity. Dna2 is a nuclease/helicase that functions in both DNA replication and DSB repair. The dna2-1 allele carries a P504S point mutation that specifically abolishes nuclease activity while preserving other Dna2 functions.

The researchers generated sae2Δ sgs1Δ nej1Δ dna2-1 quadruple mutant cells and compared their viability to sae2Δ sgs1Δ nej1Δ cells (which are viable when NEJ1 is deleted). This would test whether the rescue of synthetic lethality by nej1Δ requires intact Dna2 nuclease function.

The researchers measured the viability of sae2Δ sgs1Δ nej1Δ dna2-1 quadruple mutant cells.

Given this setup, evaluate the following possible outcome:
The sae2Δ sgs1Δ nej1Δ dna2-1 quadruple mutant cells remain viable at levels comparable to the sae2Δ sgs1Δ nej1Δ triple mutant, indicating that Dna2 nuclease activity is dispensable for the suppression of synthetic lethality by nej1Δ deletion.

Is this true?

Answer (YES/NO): NO